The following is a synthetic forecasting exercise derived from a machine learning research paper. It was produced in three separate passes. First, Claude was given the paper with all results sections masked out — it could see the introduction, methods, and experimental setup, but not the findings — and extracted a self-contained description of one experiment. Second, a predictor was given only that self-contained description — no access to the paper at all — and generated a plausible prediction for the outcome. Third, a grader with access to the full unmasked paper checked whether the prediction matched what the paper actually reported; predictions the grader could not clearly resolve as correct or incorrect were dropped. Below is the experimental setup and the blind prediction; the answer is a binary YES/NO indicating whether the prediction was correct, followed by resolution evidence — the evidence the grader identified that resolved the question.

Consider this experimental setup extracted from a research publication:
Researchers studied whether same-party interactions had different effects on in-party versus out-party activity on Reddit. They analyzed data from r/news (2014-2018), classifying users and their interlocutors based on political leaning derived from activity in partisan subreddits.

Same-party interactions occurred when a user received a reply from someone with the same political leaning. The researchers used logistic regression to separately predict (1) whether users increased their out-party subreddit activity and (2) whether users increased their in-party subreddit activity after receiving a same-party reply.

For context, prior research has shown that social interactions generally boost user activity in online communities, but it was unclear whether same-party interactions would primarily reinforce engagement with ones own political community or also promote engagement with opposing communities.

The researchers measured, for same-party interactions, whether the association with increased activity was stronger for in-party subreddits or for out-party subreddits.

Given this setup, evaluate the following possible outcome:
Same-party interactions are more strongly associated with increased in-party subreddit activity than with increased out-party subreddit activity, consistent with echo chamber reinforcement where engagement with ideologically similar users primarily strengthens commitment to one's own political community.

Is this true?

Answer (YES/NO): YES